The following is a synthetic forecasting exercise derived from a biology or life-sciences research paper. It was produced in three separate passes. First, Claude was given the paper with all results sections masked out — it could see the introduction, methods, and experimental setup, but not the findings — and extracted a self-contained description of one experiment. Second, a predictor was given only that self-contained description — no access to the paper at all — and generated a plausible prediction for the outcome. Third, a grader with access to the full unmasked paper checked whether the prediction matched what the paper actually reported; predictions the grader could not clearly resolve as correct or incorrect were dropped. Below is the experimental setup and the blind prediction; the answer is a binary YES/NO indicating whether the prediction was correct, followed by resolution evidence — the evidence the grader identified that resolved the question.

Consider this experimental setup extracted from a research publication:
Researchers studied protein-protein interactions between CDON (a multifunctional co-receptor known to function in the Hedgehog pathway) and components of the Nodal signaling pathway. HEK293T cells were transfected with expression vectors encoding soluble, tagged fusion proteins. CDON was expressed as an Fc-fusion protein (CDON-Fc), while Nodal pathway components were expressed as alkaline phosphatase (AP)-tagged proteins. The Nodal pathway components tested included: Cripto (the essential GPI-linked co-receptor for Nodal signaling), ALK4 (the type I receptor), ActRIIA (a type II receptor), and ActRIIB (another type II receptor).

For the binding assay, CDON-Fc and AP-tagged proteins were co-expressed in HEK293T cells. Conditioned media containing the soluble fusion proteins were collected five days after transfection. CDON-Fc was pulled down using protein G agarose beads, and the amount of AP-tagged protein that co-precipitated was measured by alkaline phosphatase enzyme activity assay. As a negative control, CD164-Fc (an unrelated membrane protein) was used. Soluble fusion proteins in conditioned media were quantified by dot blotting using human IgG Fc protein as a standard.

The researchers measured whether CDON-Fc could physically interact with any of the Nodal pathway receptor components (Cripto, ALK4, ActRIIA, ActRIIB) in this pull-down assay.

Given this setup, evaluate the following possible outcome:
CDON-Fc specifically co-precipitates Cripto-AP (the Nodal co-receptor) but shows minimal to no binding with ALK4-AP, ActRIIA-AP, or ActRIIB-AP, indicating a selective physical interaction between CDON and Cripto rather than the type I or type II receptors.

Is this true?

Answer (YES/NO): YES